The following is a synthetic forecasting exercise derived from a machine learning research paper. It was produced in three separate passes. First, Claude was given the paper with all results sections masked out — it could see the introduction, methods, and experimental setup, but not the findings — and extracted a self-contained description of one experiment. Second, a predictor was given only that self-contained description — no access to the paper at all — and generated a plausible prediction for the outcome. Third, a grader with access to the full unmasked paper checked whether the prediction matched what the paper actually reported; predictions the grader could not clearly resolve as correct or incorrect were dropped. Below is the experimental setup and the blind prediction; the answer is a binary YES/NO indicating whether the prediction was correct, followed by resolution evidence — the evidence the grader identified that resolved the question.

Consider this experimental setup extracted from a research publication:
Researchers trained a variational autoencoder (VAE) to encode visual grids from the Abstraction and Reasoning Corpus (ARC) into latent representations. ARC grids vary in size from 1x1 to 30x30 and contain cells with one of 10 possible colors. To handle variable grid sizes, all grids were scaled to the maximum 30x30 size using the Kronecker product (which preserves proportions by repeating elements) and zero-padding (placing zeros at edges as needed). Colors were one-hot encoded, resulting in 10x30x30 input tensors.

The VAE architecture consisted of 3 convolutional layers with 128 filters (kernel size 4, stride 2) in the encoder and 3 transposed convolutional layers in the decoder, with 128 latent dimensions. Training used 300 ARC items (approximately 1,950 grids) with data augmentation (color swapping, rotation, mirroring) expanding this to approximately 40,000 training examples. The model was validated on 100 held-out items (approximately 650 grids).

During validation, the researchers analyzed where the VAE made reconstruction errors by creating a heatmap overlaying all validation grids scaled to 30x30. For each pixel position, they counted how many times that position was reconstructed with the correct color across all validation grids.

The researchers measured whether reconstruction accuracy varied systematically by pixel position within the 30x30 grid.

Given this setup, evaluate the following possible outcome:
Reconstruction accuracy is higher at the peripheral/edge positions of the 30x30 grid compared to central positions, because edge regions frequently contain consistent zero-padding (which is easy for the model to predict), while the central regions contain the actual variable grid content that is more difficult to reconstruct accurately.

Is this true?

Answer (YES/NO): YES